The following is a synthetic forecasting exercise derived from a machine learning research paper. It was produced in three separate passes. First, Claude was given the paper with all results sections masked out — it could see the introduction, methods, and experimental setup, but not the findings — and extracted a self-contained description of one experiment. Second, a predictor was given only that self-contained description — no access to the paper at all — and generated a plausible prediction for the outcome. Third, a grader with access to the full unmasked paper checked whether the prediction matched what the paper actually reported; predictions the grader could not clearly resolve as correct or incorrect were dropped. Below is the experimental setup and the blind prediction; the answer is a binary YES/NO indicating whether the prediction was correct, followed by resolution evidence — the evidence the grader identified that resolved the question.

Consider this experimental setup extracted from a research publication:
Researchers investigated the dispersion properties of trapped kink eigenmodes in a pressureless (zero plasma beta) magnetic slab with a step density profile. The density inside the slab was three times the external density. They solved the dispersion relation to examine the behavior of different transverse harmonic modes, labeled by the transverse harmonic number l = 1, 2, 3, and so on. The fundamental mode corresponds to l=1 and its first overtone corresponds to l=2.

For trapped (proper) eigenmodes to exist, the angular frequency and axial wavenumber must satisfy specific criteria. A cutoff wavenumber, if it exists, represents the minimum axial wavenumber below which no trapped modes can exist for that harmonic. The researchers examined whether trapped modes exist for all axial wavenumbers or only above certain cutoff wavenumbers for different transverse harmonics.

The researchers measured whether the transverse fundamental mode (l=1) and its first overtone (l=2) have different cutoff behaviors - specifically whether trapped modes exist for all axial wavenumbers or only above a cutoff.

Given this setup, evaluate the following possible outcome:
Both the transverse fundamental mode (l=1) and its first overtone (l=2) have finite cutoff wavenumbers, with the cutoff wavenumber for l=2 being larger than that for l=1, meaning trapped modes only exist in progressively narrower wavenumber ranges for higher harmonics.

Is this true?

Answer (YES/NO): NO